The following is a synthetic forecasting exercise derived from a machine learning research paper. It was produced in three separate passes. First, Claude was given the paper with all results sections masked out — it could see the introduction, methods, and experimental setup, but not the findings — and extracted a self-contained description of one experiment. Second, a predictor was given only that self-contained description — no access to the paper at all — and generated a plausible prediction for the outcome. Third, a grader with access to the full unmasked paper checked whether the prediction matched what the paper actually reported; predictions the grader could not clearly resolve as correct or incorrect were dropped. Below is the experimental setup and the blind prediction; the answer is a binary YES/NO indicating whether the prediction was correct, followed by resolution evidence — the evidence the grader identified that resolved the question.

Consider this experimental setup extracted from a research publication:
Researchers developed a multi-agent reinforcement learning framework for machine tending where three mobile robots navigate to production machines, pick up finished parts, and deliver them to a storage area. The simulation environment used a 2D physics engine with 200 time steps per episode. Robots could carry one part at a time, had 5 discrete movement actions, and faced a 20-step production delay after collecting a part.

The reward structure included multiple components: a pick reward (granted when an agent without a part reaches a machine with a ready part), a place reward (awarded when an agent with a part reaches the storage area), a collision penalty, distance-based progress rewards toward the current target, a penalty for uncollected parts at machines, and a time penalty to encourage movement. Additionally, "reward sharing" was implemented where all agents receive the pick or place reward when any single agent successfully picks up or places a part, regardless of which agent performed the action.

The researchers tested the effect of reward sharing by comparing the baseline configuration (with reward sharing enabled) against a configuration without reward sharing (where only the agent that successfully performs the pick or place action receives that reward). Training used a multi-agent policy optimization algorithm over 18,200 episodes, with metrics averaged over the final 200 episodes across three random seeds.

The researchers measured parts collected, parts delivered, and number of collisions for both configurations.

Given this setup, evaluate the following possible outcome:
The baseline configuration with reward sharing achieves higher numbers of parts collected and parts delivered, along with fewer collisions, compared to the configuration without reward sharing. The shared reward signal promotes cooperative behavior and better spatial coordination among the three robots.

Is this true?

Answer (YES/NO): NO